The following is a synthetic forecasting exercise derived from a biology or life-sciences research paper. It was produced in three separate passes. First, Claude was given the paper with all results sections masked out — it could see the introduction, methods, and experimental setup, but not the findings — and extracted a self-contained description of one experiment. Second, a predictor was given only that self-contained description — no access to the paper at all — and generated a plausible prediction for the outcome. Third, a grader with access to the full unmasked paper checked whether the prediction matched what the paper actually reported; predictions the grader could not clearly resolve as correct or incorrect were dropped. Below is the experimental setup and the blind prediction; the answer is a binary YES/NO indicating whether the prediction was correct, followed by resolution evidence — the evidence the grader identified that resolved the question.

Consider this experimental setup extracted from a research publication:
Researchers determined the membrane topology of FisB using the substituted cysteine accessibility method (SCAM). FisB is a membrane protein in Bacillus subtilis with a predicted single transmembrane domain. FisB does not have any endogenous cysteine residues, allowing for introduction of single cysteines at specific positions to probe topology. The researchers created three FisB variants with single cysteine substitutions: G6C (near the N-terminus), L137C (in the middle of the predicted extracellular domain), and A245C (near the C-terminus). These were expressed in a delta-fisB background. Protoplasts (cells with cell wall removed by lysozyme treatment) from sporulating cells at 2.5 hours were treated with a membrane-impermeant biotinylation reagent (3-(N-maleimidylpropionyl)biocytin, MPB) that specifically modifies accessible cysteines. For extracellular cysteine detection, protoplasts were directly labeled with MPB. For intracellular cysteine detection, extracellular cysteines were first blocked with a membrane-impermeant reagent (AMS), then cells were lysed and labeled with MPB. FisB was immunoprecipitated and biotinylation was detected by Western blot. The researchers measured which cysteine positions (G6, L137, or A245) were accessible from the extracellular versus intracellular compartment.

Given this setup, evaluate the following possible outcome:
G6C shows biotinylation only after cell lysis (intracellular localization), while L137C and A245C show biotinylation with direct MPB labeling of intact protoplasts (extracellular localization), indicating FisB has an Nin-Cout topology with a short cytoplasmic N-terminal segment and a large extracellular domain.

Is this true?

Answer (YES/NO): YES